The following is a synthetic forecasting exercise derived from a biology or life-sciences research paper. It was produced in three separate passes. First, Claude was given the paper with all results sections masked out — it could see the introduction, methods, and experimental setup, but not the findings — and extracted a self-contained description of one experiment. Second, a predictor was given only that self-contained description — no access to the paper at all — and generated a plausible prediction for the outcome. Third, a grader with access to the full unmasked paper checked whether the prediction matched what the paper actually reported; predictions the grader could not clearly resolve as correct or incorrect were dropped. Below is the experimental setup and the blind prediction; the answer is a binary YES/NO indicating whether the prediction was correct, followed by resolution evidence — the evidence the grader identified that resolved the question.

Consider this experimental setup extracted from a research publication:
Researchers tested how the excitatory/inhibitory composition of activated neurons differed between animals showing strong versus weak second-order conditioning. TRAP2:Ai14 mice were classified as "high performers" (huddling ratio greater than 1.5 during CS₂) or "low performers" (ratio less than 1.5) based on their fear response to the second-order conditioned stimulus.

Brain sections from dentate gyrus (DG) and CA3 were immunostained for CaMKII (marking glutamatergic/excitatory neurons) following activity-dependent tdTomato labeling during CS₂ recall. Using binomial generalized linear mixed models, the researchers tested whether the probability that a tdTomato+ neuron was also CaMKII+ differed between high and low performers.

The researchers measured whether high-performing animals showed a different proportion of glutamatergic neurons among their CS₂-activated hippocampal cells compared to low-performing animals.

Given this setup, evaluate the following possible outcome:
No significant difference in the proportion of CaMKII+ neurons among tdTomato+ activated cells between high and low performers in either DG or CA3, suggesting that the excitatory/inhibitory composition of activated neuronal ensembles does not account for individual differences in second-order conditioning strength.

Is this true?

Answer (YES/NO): NO